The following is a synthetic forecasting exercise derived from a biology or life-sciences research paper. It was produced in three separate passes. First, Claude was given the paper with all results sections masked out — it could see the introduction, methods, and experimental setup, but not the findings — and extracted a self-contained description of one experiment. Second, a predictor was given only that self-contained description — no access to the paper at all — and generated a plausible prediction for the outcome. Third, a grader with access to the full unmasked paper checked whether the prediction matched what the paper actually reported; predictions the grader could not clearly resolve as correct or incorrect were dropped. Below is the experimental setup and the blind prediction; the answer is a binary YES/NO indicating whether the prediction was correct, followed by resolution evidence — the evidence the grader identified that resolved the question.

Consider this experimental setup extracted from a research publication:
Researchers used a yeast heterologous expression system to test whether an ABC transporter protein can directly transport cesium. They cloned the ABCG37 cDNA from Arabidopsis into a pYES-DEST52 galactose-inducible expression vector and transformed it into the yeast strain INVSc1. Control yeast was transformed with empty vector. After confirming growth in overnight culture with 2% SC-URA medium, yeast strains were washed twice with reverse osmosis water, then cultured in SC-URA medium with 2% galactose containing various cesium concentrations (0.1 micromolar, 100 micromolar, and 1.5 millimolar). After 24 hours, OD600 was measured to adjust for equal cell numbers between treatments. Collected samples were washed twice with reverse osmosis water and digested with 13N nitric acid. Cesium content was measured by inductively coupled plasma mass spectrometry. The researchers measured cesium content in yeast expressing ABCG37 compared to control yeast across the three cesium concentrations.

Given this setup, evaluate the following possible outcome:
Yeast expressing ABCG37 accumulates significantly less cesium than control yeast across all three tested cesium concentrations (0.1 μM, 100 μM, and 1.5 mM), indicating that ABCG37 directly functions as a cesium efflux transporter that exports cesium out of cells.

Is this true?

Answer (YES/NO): NO